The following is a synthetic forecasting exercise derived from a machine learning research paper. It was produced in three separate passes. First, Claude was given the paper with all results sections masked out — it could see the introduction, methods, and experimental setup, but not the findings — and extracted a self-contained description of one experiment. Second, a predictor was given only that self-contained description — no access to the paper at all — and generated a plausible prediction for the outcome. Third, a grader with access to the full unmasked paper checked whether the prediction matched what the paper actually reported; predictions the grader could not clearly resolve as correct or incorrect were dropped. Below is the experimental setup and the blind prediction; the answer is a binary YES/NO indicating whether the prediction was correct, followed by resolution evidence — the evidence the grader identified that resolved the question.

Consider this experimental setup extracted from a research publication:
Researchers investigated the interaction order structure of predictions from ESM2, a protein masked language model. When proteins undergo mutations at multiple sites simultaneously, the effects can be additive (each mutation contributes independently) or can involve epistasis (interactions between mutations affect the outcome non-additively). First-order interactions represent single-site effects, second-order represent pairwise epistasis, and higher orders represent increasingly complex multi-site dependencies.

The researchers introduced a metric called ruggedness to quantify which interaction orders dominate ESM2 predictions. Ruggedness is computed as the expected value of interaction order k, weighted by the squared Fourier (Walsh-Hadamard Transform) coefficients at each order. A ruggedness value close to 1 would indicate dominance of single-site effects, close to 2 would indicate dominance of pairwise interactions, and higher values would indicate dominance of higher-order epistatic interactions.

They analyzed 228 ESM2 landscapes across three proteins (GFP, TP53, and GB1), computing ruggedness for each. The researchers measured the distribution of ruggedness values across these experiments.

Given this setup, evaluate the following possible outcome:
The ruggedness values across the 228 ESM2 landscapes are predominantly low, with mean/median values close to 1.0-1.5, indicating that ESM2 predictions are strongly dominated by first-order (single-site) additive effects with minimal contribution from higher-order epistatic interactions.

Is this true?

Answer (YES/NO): NO